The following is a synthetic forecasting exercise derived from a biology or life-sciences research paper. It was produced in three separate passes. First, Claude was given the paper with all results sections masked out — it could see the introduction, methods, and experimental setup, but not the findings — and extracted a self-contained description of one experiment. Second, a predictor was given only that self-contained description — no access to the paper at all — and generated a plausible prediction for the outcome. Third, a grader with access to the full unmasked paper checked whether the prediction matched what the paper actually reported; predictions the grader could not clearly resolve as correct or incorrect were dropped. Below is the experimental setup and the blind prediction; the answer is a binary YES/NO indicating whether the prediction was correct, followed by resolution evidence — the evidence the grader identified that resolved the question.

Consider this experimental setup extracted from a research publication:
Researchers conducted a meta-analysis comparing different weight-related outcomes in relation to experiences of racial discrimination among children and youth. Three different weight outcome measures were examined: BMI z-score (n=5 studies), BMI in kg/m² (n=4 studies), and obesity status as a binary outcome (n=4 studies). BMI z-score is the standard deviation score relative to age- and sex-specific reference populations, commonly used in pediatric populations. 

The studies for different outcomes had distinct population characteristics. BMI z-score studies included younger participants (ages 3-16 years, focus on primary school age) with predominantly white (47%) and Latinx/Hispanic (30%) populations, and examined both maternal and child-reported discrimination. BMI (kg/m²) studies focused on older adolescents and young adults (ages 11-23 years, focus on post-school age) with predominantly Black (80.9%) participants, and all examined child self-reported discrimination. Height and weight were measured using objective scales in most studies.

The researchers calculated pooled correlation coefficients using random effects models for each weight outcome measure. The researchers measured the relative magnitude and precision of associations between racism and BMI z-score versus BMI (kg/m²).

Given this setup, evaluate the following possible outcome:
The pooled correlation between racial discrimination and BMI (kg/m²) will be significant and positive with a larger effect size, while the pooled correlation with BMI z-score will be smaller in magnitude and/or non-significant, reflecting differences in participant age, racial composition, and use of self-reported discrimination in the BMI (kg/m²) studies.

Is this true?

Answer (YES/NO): YES